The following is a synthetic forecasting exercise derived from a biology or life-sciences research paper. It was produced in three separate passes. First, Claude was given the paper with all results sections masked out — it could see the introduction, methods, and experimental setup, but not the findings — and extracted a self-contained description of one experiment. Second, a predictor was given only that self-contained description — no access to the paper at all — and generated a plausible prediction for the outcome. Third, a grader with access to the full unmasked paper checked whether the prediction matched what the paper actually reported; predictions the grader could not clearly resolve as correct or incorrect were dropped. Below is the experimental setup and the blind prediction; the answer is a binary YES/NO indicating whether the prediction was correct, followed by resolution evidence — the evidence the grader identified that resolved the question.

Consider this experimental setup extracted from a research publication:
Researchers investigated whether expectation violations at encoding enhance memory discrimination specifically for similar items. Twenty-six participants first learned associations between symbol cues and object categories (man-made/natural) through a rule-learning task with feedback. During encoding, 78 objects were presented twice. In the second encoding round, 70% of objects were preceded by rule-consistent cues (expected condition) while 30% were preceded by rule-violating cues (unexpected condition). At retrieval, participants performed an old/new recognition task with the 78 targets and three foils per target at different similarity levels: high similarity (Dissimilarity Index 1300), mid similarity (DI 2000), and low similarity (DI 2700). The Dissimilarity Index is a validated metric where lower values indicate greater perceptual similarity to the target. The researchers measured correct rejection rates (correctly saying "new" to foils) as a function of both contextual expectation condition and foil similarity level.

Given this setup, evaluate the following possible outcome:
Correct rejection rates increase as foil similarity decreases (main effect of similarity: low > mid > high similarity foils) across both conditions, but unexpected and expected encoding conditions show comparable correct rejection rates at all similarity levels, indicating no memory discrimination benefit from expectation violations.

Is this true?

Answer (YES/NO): NO